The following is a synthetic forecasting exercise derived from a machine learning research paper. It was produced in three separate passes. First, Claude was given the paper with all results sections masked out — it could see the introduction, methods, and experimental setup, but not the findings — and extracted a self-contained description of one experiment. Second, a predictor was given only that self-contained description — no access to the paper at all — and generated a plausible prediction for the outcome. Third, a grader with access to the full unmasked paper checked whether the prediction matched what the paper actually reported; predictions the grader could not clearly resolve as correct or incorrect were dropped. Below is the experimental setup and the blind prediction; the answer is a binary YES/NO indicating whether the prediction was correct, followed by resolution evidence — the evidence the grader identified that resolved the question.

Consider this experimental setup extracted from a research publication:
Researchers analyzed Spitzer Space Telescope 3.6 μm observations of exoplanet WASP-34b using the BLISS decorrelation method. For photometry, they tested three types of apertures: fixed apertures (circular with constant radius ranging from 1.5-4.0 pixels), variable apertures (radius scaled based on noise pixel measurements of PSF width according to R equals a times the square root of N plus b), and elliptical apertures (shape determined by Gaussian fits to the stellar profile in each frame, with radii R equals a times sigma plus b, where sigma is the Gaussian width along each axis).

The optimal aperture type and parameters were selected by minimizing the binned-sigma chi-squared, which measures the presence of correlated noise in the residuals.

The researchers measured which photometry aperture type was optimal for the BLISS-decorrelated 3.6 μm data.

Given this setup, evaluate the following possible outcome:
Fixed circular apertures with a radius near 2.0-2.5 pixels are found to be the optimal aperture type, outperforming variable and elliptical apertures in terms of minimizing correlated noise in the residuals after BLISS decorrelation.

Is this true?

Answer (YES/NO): NO